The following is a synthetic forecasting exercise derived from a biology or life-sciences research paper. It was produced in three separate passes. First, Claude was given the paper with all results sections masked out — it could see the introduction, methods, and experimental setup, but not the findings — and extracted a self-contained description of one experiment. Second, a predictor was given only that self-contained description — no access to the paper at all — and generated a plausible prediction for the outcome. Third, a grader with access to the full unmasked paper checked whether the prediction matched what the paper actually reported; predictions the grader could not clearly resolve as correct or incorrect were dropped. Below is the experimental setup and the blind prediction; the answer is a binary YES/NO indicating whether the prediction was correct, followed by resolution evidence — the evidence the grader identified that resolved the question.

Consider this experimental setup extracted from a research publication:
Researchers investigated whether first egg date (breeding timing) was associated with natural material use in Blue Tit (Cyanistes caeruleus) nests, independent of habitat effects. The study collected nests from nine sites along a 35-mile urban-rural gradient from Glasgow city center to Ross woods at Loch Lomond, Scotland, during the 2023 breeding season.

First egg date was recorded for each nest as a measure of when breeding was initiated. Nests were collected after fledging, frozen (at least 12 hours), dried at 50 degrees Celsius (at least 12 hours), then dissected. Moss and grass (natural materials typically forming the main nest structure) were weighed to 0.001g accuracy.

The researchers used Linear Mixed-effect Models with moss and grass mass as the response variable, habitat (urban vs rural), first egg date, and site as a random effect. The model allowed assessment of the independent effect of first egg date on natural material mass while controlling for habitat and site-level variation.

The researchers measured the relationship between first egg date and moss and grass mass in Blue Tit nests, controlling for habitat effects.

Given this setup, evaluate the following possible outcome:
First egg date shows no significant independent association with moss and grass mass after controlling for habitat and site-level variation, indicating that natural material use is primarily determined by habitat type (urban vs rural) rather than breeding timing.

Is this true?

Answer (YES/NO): YES